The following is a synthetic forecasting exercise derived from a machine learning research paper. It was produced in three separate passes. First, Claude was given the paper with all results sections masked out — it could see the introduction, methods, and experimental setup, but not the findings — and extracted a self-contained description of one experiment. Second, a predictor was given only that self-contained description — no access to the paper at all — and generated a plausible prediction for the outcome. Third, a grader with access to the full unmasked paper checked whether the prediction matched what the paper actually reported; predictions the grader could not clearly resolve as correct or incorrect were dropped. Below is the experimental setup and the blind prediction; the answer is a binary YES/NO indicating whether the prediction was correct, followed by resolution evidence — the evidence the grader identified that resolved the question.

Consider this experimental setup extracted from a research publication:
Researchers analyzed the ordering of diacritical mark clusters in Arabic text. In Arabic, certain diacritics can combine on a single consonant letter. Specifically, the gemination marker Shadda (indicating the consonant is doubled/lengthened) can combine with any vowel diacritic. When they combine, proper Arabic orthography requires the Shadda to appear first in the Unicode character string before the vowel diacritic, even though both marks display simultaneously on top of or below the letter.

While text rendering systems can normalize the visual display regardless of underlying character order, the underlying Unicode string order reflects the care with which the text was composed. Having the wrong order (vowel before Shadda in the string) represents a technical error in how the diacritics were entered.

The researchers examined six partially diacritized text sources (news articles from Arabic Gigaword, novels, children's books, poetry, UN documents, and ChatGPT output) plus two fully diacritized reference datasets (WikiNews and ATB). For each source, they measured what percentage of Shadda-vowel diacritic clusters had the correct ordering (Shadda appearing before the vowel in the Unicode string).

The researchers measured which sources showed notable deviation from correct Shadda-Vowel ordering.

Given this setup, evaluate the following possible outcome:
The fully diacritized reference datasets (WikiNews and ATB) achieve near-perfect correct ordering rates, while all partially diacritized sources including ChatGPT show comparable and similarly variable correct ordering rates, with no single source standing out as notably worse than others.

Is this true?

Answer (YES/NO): NO